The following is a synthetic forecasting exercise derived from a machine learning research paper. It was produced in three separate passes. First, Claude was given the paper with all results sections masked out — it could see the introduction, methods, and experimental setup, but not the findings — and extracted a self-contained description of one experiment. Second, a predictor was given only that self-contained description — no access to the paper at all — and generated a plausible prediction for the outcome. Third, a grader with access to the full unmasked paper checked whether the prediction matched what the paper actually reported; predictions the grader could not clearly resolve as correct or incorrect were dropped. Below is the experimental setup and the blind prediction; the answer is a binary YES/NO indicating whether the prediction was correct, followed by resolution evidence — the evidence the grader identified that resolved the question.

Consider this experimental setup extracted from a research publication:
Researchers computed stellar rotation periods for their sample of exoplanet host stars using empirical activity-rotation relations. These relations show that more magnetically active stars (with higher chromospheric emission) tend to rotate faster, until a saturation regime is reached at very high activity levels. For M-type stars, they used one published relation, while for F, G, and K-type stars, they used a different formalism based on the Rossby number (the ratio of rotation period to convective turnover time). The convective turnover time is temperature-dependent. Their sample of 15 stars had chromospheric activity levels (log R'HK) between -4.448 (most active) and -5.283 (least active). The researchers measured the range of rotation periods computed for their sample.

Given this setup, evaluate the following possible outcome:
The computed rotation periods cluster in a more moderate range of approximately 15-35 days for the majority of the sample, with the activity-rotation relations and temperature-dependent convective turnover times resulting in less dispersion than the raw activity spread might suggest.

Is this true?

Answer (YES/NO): NO